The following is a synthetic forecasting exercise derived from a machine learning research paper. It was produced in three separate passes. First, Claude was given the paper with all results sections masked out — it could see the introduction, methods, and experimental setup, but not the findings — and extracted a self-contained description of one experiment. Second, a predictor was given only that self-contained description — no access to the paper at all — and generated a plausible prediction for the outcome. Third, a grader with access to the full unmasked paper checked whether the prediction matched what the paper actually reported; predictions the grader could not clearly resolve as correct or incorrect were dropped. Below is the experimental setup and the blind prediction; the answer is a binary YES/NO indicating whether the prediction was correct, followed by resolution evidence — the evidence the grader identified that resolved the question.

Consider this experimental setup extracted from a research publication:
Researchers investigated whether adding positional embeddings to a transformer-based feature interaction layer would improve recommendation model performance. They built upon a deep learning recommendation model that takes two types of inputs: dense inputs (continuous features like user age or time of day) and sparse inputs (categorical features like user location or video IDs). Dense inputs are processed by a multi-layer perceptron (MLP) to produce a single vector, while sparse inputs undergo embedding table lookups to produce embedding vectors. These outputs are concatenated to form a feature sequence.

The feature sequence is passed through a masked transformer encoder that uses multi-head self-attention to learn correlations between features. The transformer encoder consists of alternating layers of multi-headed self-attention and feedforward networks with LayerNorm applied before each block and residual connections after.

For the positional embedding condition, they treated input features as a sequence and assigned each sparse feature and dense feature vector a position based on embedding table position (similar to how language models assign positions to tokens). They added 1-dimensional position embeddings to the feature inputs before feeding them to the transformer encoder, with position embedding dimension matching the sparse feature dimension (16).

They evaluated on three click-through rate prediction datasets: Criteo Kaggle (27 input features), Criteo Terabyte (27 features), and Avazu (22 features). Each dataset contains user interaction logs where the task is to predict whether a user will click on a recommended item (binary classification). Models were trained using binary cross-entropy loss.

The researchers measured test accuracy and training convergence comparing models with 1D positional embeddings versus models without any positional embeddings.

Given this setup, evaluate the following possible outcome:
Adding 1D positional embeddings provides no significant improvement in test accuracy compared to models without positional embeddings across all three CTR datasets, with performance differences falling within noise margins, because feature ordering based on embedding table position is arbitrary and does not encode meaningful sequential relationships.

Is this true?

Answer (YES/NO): NO